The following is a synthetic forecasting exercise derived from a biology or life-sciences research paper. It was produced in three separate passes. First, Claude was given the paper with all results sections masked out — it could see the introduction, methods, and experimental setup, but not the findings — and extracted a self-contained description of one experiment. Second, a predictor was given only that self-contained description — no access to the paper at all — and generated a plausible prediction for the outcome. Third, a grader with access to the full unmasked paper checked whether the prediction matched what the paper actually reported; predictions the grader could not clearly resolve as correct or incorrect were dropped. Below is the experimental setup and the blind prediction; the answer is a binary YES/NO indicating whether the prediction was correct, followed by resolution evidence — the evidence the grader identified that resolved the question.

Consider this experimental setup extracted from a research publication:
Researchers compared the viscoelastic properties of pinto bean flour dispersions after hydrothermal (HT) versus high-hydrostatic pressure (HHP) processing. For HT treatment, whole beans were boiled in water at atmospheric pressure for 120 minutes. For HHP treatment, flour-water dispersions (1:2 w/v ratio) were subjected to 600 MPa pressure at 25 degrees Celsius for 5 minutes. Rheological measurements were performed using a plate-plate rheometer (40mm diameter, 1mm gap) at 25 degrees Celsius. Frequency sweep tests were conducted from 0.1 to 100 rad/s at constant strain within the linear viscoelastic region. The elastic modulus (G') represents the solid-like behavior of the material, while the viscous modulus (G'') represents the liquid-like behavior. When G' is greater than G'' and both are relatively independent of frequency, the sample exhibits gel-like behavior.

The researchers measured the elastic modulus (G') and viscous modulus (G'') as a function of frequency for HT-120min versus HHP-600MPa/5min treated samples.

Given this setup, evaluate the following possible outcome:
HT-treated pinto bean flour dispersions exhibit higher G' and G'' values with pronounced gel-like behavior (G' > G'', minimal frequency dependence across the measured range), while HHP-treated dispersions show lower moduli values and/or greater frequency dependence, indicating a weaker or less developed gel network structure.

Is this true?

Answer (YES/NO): YES